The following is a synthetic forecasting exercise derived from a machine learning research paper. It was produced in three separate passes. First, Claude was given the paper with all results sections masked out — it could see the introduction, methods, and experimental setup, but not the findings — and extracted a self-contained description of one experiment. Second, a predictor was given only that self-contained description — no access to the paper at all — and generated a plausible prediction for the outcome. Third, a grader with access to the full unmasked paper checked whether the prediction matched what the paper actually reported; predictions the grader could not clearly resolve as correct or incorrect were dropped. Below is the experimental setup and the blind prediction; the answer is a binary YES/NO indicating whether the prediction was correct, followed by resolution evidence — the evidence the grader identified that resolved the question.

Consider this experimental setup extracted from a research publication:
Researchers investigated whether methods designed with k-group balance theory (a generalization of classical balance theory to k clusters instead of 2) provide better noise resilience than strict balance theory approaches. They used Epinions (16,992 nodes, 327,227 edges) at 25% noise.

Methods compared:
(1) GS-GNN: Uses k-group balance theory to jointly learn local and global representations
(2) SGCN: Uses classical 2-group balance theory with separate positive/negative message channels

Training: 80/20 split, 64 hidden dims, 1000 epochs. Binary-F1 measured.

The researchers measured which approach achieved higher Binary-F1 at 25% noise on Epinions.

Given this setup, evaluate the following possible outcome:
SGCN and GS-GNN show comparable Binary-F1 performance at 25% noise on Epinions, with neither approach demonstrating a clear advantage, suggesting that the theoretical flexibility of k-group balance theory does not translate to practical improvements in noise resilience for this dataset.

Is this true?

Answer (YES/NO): NO